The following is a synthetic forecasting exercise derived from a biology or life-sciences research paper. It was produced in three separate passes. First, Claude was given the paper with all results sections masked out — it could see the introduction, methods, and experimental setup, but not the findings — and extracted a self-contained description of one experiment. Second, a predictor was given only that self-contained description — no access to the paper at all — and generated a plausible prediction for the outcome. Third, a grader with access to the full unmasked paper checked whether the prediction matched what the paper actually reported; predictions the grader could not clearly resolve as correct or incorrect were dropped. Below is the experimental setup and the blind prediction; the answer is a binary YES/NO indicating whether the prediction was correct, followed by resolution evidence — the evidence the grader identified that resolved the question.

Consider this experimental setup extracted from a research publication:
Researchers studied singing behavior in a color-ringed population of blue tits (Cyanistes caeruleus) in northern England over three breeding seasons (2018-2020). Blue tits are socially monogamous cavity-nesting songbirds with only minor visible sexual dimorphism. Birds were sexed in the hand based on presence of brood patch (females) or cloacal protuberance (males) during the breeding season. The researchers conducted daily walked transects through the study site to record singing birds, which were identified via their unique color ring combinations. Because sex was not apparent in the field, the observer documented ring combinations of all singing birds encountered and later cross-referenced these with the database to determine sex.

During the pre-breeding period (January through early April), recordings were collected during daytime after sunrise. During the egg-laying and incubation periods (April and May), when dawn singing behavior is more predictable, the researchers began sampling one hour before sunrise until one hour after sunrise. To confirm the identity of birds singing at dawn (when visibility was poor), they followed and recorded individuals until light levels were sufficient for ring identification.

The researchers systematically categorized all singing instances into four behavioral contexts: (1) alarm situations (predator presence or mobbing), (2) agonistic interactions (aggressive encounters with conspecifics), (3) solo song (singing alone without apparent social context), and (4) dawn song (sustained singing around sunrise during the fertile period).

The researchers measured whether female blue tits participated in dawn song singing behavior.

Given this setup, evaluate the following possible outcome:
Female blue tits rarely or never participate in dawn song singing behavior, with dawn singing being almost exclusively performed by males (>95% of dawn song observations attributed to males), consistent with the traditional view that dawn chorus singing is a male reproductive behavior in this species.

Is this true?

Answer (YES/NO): YES